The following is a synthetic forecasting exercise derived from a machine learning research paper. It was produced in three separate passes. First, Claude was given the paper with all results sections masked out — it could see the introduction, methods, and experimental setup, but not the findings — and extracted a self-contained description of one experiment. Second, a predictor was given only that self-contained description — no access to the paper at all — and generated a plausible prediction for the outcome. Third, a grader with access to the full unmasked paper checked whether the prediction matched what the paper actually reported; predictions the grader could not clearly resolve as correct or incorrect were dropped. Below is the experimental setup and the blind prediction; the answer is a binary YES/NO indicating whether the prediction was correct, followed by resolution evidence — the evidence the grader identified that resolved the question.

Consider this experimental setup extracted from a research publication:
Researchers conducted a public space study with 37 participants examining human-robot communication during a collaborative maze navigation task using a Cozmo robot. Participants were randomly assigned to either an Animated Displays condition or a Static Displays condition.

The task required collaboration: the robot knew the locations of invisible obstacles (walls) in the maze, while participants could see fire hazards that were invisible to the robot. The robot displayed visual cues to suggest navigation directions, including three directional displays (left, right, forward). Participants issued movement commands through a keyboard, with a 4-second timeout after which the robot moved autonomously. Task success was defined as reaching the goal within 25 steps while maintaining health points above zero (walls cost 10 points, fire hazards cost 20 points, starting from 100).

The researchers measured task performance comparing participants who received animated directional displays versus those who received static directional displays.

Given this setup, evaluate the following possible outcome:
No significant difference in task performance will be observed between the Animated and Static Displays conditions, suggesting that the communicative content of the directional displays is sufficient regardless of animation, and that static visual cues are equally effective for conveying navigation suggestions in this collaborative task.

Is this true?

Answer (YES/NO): NO